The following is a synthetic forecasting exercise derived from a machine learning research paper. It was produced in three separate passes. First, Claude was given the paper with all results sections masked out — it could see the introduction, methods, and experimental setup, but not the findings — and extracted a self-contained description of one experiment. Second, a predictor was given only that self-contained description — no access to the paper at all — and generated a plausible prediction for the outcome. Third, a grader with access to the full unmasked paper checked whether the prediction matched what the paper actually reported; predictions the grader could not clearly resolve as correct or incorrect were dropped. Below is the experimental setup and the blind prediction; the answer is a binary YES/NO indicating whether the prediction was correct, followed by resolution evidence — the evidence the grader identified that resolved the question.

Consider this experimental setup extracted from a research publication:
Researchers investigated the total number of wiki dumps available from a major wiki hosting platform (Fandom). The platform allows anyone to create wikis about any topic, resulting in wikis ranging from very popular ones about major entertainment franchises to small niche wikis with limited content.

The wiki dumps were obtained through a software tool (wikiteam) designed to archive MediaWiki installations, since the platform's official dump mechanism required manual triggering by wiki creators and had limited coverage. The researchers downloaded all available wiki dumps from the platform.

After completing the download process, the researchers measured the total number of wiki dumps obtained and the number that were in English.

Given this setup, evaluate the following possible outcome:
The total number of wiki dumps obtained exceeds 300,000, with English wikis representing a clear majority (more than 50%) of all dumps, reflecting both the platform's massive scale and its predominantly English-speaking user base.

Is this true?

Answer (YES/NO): YES